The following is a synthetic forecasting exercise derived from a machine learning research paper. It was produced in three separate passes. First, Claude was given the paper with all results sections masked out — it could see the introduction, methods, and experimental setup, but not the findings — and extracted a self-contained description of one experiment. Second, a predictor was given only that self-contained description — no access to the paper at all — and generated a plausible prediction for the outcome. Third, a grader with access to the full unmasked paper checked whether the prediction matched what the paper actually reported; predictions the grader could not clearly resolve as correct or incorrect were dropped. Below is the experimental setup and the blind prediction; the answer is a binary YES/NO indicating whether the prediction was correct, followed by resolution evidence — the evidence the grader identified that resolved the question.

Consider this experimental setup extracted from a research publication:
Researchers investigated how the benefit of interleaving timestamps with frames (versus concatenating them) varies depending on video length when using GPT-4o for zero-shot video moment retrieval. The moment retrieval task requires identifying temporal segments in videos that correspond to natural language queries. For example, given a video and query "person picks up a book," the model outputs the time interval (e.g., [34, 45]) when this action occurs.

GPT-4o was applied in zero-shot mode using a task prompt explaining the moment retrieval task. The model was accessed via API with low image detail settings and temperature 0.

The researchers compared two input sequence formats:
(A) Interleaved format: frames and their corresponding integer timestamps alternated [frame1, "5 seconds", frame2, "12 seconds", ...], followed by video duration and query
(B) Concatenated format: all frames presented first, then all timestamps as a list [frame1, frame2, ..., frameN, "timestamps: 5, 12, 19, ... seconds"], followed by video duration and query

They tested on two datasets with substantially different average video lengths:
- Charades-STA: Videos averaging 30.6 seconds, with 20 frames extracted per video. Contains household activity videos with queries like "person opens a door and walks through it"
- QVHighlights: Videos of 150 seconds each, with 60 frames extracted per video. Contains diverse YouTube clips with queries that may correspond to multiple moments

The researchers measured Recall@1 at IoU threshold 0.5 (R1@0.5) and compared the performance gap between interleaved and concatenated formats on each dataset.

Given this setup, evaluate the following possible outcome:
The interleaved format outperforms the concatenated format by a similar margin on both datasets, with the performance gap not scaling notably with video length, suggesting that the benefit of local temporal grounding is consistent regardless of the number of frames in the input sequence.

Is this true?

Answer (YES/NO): NO